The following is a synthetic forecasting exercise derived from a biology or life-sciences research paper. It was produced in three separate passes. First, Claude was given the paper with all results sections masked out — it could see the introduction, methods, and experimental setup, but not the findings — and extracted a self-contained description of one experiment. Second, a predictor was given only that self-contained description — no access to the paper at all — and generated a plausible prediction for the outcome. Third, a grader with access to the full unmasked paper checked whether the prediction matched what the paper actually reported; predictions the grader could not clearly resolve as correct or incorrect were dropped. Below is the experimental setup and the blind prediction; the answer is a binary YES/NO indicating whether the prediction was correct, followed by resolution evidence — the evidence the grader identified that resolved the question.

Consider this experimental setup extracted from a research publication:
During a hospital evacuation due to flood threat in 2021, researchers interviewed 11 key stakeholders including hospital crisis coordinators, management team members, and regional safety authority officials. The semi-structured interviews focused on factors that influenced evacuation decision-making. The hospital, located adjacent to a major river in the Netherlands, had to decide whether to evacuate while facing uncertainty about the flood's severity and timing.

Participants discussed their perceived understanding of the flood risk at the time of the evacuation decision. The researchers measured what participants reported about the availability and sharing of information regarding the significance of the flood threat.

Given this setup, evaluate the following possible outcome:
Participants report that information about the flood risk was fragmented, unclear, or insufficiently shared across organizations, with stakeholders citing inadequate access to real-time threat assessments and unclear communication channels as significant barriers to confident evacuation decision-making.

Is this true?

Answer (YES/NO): NO